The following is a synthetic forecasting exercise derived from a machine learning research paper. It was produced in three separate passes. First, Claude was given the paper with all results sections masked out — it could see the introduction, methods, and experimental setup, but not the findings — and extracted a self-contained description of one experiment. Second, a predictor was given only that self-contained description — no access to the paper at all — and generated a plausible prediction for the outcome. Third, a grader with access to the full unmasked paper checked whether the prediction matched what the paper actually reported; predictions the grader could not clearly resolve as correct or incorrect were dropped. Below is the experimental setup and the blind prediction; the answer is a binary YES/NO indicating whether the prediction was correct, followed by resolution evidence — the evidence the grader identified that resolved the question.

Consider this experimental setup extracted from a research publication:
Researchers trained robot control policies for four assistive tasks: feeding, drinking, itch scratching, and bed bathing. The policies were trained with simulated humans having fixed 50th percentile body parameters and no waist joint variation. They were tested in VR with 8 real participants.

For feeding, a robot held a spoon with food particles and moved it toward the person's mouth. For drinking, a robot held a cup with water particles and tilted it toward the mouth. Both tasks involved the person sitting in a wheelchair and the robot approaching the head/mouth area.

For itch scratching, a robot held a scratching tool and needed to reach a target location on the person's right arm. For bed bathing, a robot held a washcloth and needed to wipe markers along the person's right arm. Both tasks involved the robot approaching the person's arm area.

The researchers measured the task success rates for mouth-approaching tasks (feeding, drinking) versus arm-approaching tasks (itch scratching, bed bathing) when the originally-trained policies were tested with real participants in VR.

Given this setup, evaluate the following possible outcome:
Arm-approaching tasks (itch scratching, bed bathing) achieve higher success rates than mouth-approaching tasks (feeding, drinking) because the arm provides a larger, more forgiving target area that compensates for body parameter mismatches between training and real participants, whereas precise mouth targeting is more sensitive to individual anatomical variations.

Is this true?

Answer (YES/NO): NO